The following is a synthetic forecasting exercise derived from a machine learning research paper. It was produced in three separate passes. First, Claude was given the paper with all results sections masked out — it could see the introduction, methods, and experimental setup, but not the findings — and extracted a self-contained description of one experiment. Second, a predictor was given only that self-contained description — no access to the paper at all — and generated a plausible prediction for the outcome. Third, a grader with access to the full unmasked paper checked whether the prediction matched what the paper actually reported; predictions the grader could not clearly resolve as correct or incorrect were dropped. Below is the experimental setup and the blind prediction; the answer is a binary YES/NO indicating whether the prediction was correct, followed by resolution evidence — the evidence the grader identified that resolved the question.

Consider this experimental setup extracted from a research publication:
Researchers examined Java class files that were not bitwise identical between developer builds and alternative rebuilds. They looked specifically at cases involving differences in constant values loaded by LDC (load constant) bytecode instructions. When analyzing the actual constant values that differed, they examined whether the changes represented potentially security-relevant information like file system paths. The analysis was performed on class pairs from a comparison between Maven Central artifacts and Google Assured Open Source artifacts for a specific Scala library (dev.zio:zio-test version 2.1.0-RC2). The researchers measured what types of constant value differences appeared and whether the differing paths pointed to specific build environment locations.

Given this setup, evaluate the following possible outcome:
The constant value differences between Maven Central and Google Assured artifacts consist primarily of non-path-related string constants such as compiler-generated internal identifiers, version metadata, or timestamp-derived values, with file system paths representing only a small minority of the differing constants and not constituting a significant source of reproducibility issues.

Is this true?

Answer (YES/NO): NO